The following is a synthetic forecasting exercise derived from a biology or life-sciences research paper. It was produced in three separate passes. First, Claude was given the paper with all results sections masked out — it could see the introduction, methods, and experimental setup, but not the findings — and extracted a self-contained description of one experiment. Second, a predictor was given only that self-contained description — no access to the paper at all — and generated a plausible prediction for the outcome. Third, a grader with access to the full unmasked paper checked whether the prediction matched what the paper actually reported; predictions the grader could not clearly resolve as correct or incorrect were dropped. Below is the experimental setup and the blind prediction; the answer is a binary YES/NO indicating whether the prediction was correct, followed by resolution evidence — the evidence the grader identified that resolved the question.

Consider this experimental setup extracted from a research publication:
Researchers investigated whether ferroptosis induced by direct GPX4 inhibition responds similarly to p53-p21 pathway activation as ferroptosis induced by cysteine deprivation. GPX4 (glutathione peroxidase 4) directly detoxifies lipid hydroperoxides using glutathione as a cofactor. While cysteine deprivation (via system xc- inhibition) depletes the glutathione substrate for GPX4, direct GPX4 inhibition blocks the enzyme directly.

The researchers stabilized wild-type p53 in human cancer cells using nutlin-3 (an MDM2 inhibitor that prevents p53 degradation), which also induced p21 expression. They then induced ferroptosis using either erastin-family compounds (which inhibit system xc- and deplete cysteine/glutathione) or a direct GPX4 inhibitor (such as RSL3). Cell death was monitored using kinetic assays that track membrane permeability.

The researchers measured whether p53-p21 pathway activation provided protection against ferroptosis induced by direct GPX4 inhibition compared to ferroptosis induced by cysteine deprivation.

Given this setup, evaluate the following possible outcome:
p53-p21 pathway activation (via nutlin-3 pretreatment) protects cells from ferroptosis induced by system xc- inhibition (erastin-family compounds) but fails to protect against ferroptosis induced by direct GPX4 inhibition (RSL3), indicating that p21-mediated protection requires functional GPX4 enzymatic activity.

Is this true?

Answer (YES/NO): YES